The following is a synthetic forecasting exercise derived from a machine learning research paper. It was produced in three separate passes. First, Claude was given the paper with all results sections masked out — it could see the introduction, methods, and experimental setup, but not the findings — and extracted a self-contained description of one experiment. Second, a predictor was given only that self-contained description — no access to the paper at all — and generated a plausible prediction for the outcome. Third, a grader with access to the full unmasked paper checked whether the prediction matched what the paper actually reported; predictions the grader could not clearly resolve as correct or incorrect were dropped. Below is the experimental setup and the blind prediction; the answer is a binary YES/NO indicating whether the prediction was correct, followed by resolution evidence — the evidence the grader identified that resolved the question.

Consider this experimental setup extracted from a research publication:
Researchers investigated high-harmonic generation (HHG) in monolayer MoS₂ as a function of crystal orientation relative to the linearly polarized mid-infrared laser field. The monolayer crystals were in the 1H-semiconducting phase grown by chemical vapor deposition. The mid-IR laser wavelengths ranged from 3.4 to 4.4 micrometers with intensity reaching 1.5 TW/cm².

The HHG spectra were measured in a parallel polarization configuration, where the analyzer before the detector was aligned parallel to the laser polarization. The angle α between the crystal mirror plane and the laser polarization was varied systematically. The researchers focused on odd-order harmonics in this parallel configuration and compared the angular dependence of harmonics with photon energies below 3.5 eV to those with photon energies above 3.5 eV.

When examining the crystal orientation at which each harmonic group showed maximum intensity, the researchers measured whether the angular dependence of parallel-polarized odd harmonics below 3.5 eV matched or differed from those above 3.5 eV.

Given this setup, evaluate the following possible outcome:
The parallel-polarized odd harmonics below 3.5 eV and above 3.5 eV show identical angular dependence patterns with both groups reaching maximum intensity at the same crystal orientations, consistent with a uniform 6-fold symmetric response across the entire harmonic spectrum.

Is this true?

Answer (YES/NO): NO